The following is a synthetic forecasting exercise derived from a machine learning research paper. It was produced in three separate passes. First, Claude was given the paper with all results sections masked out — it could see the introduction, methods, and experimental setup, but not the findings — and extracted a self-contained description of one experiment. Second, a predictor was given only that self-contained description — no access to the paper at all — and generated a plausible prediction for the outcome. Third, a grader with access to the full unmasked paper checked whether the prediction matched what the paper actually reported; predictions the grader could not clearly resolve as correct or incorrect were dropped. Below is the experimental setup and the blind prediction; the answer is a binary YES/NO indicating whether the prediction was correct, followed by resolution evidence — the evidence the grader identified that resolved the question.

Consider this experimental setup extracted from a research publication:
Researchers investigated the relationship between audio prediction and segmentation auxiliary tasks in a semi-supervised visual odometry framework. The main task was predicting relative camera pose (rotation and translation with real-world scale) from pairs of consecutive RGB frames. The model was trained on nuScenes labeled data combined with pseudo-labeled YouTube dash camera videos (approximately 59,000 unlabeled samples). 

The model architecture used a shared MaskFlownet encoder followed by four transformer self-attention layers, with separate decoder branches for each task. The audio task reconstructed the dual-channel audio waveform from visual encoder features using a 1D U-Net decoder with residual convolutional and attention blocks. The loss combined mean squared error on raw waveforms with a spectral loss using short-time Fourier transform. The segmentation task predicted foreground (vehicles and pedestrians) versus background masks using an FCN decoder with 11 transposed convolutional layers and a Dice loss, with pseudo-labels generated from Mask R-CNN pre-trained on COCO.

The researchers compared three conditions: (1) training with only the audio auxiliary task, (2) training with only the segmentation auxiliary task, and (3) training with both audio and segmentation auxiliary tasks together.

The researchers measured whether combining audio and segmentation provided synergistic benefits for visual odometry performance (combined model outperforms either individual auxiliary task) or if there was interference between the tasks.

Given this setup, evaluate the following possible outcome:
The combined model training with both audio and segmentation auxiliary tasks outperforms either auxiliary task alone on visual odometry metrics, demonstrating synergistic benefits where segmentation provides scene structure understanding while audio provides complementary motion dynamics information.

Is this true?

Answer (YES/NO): NO